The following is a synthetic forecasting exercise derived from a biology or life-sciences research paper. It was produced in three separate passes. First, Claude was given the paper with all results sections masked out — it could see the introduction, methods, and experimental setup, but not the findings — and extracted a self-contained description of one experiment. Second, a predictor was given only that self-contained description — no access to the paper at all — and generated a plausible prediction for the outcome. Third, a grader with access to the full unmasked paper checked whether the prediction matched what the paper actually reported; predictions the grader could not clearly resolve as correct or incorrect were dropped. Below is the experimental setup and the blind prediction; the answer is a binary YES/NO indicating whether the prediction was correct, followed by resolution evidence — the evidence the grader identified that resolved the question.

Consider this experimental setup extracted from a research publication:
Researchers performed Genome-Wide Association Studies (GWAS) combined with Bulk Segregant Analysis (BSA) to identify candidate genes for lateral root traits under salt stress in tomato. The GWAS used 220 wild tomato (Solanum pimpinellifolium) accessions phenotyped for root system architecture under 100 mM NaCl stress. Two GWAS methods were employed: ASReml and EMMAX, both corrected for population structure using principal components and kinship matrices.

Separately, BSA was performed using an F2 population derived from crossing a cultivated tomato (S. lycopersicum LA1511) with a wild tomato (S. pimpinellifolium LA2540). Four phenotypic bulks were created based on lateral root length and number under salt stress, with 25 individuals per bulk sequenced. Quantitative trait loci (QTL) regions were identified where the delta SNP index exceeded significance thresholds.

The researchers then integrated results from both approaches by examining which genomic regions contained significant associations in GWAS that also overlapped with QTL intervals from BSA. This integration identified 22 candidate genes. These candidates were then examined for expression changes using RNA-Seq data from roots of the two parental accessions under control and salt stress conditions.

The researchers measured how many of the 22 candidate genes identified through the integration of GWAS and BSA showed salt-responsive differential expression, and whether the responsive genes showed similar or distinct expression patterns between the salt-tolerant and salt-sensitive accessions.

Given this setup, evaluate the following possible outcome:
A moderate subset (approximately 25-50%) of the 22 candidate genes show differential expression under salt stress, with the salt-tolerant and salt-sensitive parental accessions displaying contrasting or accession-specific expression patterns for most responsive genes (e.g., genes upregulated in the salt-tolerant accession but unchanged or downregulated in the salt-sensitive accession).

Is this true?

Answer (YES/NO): NO